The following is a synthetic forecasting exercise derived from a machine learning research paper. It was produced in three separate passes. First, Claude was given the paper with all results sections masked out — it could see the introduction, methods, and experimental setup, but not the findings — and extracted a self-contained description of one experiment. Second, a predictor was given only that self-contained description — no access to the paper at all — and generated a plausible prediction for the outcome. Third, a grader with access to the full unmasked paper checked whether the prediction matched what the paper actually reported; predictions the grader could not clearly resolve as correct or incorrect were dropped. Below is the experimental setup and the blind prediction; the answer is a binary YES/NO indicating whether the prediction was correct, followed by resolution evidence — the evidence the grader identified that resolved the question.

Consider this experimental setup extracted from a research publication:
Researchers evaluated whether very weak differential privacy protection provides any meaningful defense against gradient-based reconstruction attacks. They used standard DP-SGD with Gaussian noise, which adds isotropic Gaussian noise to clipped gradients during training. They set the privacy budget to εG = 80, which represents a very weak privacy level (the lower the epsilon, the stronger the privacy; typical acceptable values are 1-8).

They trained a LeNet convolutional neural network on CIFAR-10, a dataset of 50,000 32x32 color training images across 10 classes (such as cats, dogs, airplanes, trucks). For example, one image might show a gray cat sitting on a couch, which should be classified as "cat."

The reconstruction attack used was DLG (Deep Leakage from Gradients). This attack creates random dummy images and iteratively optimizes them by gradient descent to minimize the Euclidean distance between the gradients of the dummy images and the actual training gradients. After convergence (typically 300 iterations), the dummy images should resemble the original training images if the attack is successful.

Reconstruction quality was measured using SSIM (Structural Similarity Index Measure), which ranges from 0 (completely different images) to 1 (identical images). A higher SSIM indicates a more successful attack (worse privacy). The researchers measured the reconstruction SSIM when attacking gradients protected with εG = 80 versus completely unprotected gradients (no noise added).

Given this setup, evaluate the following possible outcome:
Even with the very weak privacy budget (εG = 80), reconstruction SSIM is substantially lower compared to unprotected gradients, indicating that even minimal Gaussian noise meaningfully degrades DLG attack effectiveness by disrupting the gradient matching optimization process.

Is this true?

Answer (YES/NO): YES